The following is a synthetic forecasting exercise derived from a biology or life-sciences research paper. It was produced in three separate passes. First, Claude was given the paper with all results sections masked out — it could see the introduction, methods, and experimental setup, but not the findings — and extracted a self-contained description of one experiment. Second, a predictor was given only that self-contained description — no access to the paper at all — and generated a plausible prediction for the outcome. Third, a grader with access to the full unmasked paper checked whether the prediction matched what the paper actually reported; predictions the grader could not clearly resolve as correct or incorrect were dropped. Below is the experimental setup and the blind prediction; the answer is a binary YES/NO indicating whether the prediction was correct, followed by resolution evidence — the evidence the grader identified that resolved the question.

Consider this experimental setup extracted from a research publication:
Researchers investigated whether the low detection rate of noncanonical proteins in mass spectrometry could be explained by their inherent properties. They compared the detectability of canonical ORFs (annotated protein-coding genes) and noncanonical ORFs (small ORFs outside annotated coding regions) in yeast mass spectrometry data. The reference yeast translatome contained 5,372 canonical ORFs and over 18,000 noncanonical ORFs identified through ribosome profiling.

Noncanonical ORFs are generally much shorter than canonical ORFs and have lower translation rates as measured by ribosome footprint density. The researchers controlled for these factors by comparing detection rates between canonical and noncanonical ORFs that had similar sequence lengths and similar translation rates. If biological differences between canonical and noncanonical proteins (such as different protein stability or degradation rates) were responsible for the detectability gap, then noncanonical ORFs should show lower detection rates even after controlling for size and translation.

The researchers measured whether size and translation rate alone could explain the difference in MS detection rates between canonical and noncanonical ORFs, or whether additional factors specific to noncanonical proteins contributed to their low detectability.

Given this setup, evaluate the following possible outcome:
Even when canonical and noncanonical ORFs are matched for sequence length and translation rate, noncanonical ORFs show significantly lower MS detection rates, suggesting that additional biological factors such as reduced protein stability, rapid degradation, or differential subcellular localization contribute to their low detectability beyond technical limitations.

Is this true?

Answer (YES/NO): NO